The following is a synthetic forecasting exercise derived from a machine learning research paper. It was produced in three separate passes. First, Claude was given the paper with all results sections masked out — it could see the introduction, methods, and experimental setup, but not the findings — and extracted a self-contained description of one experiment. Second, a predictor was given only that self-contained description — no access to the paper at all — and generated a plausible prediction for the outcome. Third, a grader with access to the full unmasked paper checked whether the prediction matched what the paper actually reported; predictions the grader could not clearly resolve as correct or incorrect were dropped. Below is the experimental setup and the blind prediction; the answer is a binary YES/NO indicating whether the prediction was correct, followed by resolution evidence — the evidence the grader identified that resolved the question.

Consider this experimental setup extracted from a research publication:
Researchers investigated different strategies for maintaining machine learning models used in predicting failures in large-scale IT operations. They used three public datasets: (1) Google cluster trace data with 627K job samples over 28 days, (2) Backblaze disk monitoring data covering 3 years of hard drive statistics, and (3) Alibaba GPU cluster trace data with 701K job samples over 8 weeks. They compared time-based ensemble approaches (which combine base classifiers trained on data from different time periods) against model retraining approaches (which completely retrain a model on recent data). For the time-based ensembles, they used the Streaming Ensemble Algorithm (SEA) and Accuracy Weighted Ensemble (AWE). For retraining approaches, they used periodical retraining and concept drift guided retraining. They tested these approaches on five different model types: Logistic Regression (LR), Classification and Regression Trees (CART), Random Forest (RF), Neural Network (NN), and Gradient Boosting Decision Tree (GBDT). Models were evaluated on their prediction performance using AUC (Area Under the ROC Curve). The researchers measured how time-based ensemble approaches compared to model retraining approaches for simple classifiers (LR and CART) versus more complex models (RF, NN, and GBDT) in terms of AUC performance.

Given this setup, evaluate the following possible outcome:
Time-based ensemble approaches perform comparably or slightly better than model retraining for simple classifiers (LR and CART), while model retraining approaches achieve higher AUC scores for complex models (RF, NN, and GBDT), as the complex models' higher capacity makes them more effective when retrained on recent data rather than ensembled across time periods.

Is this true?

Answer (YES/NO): NO